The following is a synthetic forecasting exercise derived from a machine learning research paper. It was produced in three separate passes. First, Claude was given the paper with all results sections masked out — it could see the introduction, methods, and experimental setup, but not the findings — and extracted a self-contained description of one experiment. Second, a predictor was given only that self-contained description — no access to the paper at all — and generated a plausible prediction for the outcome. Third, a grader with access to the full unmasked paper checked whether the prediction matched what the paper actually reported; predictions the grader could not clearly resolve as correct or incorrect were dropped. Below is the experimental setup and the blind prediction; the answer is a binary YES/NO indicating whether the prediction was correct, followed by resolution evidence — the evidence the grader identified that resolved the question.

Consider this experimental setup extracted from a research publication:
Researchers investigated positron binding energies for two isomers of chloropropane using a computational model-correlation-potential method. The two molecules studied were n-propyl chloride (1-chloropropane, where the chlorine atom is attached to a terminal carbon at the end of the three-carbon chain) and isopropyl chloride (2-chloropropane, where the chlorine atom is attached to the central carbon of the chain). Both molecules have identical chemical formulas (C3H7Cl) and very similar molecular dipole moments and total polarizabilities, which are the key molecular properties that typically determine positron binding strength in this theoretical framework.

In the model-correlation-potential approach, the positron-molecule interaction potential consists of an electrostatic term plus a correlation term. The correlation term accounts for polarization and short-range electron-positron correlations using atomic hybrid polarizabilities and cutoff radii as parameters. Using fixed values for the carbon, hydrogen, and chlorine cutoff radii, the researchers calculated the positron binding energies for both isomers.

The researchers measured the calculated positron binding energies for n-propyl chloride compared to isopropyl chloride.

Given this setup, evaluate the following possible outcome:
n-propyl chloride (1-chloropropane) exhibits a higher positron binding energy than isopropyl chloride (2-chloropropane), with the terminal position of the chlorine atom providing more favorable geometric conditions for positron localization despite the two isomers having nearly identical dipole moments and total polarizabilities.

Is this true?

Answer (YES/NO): NO